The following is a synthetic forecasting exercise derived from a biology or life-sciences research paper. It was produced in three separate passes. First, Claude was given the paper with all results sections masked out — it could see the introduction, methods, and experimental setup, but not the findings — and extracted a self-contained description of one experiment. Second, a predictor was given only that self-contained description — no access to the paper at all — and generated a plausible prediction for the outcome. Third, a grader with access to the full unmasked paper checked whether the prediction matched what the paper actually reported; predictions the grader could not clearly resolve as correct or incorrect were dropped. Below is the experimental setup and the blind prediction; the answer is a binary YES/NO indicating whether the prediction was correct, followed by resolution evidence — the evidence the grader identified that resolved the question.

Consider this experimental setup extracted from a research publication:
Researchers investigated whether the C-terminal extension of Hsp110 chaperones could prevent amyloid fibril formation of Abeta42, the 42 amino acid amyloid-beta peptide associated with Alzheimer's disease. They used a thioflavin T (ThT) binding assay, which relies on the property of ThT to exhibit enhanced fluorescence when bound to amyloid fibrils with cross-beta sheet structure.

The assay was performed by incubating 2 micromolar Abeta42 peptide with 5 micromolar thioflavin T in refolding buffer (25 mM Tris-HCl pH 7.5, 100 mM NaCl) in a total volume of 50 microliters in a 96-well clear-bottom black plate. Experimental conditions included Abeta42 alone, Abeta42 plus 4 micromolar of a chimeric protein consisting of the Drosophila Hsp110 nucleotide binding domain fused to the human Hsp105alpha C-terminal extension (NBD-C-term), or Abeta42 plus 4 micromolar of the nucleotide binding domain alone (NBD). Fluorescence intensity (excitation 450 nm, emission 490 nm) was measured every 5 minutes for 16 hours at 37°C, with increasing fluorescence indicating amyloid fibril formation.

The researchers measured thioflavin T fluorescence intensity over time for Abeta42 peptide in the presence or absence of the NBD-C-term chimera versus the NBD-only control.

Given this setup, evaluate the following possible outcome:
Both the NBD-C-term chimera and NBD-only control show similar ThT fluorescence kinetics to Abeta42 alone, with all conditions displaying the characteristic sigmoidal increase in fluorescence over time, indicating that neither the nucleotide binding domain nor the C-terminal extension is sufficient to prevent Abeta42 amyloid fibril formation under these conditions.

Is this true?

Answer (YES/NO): NO